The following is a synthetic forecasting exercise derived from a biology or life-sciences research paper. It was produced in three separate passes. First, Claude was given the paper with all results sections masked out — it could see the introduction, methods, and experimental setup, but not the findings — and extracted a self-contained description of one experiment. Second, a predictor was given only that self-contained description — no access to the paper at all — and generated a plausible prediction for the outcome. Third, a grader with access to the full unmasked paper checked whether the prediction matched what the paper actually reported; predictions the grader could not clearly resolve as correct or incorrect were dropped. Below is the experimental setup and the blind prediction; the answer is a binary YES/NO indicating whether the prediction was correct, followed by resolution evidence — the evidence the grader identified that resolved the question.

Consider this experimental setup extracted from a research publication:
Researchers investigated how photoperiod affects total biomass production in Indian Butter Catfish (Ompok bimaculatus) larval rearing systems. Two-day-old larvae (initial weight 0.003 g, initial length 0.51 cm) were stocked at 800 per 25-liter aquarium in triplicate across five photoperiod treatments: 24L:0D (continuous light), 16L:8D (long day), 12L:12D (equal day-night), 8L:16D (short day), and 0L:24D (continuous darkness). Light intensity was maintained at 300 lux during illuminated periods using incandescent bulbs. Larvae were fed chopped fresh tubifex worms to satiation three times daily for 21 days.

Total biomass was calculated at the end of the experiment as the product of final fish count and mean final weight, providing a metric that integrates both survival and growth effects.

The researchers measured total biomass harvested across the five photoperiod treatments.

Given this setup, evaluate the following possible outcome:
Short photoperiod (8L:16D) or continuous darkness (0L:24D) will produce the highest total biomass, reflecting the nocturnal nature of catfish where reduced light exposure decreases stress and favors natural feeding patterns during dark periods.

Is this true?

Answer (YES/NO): NO